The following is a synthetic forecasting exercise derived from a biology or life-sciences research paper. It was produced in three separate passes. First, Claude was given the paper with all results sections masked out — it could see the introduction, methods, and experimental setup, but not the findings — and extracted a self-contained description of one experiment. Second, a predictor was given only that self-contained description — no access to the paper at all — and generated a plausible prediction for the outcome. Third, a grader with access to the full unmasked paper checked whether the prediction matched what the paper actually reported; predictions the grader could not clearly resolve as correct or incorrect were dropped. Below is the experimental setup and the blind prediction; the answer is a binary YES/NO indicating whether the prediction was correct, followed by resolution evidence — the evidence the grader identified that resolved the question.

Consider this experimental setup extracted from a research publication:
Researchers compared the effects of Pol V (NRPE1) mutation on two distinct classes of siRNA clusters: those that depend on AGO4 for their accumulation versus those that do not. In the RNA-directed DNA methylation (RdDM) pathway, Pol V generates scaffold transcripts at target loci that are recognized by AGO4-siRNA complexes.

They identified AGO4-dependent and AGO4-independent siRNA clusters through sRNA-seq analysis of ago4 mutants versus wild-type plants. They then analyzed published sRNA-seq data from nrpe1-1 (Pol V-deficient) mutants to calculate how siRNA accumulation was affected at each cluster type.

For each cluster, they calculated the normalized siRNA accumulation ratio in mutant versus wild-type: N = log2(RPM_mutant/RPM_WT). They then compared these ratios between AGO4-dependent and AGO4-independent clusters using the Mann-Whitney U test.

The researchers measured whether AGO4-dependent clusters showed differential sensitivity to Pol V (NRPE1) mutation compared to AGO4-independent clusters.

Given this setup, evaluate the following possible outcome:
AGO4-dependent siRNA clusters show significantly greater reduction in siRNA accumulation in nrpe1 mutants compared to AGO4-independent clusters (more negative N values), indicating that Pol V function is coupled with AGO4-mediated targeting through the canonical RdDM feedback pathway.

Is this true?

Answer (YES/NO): YES